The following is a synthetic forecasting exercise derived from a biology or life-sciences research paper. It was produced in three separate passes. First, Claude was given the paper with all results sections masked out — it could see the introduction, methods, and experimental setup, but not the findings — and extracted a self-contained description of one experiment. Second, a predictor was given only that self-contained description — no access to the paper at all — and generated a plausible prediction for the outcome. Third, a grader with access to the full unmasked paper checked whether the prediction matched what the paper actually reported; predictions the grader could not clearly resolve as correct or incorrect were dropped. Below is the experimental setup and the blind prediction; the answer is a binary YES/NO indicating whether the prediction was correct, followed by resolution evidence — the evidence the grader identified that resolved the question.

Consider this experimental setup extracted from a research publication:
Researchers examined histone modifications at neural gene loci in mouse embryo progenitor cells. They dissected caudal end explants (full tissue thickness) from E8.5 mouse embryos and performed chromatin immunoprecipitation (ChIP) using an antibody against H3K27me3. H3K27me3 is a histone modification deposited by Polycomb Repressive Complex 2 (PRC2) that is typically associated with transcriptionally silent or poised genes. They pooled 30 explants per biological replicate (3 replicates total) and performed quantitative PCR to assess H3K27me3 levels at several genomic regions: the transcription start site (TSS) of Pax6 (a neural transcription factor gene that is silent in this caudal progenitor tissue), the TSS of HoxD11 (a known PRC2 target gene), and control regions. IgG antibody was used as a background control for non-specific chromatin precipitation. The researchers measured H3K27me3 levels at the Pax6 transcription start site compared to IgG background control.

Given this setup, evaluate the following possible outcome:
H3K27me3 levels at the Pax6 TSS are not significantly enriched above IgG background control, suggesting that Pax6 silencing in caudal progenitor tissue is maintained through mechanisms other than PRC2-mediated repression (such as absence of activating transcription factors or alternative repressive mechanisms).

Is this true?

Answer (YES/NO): NO